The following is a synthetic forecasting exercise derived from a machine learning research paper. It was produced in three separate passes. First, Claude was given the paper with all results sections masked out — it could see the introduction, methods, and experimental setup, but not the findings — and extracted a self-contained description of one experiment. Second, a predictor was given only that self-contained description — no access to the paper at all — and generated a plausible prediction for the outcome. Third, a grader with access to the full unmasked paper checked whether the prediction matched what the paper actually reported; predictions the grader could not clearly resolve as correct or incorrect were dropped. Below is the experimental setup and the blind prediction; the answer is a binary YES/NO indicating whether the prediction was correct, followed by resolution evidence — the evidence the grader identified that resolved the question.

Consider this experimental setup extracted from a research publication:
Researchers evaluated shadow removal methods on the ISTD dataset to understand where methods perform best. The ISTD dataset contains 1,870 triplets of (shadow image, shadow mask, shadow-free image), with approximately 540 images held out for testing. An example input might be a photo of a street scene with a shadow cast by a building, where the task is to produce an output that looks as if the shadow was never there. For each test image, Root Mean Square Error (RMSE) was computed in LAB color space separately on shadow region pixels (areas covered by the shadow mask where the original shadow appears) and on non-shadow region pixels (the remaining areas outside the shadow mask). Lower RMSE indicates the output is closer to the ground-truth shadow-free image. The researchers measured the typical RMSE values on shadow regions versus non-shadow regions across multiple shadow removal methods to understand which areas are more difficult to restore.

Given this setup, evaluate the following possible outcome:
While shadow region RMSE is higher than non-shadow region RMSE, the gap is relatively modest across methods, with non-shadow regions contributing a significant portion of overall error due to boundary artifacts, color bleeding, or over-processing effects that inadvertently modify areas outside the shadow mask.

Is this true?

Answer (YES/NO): NO